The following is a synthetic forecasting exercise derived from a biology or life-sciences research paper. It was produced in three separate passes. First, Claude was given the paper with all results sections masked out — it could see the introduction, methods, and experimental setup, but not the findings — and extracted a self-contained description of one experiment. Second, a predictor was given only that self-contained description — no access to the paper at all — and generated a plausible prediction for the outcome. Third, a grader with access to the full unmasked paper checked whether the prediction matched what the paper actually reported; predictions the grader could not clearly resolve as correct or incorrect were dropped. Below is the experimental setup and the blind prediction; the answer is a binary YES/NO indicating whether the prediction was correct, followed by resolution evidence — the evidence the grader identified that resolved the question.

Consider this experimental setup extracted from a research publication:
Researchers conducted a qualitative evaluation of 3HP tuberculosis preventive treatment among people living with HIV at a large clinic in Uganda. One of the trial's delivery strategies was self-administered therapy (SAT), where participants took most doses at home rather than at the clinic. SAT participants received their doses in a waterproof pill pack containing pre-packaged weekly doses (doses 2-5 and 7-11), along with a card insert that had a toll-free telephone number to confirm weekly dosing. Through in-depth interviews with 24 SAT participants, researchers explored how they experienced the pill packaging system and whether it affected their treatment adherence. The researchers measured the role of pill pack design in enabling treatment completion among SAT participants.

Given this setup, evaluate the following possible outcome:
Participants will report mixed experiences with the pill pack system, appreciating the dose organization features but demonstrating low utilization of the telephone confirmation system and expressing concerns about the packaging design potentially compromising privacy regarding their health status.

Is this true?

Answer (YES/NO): NO